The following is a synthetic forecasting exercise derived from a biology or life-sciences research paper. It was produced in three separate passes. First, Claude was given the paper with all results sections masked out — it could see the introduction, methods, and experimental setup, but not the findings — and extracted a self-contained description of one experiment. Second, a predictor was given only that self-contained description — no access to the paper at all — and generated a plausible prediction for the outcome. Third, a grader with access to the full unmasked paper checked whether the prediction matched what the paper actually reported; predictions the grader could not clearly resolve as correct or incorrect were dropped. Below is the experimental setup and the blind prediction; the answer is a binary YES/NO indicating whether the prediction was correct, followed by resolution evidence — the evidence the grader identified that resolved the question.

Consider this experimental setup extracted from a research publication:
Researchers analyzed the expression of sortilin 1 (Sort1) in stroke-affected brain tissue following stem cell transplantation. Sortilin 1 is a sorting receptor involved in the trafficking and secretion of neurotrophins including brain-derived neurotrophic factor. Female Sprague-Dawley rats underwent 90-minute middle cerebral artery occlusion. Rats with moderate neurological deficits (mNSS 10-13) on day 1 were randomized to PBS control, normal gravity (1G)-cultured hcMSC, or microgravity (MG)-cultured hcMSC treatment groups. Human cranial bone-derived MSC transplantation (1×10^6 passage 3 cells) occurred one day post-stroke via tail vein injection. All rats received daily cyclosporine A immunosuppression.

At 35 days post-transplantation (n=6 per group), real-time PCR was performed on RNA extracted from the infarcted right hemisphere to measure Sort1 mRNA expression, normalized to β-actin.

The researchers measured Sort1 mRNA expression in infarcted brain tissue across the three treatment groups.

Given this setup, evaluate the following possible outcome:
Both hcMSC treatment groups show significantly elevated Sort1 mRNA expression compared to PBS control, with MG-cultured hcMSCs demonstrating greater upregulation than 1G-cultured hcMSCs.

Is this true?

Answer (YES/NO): NO